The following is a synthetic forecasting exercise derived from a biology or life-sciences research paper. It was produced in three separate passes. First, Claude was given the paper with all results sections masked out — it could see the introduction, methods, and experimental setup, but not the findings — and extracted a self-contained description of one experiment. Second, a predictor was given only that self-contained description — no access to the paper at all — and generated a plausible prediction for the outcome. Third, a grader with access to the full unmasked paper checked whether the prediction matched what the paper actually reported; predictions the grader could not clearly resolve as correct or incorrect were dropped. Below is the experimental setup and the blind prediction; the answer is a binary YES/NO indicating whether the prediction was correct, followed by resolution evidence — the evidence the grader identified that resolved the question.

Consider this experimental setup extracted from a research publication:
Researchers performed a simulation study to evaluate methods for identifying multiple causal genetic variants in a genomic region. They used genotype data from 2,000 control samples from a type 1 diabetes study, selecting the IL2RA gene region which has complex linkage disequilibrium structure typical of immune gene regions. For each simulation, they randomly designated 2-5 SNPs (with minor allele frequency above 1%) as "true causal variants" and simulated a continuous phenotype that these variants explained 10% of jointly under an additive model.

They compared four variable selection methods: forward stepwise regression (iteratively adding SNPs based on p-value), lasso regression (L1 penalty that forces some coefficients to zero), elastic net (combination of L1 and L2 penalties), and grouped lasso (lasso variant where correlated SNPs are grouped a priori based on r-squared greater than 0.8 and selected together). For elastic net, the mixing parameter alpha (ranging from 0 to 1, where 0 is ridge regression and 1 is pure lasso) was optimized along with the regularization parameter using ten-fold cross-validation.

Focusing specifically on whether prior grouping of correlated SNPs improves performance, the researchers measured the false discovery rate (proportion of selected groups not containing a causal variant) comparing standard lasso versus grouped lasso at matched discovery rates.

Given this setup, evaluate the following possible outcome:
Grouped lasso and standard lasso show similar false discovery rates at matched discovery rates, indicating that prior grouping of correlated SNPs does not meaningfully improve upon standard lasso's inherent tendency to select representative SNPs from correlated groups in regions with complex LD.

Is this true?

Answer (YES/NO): YES